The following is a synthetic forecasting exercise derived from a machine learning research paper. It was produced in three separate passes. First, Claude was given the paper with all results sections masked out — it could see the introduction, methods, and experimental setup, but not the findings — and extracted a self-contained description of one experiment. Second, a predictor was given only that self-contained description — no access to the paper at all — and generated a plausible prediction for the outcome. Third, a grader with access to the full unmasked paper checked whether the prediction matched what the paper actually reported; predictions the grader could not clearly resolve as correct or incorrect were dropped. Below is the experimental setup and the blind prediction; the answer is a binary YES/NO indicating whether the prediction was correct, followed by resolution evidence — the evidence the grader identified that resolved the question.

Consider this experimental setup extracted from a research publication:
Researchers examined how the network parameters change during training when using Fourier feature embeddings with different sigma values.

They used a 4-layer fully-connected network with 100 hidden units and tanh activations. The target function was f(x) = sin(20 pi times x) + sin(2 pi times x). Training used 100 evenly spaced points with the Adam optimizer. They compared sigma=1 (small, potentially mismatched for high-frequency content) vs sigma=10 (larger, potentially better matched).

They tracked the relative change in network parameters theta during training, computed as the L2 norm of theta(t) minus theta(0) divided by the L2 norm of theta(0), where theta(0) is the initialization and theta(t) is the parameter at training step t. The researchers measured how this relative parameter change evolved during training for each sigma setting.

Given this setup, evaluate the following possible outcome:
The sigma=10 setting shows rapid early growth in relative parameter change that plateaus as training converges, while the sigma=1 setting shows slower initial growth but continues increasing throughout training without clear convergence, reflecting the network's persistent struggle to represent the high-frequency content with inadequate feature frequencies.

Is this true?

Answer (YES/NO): NO